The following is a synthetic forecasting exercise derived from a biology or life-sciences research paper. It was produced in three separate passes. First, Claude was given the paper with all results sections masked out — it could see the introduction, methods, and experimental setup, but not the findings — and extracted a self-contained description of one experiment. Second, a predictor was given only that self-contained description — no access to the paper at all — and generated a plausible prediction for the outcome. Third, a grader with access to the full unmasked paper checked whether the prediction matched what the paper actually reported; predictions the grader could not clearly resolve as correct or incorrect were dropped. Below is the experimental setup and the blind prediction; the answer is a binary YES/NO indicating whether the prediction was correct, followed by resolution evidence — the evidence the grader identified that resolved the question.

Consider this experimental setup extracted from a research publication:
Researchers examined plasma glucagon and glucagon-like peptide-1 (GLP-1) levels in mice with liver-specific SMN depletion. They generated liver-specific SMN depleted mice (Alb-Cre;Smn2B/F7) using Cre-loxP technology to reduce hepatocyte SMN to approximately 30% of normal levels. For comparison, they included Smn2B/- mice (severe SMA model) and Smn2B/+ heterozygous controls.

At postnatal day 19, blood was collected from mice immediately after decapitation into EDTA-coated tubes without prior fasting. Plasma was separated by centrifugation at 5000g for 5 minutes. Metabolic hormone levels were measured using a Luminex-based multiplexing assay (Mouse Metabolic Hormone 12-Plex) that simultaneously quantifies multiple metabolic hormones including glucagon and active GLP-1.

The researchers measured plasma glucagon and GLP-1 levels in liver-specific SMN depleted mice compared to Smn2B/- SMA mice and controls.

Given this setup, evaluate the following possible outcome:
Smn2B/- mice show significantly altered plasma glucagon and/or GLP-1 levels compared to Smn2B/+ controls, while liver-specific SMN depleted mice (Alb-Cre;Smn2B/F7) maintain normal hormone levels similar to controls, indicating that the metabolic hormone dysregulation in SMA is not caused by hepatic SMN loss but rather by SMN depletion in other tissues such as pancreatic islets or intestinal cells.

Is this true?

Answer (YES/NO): NO